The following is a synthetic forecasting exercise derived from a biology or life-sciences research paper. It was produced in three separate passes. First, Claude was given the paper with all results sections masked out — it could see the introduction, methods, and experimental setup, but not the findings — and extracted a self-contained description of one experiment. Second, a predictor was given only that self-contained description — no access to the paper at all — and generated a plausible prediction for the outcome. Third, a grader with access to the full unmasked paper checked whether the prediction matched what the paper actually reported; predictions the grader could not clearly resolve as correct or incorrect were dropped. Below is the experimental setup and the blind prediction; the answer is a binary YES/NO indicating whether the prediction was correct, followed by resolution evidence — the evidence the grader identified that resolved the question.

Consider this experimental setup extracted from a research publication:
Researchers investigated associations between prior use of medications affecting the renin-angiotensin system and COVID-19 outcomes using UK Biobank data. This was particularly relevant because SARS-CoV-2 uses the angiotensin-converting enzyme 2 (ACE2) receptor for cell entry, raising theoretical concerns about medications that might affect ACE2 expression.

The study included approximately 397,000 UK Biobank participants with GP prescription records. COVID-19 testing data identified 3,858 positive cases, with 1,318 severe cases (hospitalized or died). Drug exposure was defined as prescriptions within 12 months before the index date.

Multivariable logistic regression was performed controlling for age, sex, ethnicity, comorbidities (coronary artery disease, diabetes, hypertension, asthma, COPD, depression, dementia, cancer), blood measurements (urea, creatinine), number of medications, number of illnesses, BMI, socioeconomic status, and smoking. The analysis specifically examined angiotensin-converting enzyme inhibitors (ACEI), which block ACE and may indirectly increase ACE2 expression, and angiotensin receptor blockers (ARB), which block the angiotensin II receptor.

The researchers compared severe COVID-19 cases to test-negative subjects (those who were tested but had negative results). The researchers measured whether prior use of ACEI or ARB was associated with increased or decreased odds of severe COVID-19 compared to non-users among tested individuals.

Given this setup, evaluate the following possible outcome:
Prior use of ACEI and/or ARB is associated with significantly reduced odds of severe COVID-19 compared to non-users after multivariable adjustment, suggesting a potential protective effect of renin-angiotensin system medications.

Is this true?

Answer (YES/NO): YES